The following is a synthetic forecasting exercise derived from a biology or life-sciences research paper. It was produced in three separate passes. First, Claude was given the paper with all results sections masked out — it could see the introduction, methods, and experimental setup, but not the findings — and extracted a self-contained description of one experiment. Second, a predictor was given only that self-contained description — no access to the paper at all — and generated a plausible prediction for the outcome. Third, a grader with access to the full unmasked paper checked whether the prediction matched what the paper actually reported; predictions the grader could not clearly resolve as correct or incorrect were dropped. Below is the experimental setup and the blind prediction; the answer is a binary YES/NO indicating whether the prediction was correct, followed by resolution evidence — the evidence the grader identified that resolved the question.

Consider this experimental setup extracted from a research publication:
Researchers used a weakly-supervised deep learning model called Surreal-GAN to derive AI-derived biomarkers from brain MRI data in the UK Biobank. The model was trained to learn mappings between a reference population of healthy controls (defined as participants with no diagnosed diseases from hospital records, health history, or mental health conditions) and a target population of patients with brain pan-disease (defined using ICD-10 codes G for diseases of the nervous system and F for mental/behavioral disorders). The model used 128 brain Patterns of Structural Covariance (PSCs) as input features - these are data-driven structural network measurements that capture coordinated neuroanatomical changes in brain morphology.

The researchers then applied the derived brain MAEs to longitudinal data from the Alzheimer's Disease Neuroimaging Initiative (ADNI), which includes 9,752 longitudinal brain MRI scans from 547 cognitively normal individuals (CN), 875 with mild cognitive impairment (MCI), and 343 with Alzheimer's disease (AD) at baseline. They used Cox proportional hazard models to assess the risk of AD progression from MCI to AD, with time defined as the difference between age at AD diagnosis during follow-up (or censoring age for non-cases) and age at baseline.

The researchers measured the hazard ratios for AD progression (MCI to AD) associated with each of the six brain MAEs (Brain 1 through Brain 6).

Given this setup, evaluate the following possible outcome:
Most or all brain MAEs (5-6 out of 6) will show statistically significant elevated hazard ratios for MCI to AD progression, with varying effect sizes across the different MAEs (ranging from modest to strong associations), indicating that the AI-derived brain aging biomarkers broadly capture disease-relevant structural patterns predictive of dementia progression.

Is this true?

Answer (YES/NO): NO